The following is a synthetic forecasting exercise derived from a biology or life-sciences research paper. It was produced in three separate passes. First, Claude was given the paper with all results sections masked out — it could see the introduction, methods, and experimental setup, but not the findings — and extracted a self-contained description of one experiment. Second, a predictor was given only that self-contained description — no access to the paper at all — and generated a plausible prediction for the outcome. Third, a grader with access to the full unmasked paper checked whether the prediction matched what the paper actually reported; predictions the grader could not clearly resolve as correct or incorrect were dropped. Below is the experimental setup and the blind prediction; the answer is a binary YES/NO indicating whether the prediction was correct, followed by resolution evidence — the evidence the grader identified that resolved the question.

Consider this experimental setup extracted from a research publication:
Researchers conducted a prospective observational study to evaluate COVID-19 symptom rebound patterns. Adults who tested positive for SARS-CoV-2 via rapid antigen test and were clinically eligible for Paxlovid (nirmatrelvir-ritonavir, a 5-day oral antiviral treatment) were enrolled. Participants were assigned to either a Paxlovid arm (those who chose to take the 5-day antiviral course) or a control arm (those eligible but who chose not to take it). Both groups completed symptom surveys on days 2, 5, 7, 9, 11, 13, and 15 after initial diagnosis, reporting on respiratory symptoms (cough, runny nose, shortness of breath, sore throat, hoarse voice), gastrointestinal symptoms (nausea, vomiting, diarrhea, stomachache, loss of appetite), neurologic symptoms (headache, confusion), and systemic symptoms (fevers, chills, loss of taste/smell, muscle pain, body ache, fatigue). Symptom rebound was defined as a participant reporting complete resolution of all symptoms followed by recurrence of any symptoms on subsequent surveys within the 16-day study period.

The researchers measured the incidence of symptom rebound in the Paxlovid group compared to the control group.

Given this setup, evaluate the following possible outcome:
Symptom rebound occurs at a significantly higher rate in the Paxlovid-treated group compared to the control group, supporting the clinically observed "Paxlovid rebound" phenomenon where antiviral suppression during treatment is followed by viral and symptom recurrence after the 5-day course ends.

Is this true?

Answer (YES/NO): NO